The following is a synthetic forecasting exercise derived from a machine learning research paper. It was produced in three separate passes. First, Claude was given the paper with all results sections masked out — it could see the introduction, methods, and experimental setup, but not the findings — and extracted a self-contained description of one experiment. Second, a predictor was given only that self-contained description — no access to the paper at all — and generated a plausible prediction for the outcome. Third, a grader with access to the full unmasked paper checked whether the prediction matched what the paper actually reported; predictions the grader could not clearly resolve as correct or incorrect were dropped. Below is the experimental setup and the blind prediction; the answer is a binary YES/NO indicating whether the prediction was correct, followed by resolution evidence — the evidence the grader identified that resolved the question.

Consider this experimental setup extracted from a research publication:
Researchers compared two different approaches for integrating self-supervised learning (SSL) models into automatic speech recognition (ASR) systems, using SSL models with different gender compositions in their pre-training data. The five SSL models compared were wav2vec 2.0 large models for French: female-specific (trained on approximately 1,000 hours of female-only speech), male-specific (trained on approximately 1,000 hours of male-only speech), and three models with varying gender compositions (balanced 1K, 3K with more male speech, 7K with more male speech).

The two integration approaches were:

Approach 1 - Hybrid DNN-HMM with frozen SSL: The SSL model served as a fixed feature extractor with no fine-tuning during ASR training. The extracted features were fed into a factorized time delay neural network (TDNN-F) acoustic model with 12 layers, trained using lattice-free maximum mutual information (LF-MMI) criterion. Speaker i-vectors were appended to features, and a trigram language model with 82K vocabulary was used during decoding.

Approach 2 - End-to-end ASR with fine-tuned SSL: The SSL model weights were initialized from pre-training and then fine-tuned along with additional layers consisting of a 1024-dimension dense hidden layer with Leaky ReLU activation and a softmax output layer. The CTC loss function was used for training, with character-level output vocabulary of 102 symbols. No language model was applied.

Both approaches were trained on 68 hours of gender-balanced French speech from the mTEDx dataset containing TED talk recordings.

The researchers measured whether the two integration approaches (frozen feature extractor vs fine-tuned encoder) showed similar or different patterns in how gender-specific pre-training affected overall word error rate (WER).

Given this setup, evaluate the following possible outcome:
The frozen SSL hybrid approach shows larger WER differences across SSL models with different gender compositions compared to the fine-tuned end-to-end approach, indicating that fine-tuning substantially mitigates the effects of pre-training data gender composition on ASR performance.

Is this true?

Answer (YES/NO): NO